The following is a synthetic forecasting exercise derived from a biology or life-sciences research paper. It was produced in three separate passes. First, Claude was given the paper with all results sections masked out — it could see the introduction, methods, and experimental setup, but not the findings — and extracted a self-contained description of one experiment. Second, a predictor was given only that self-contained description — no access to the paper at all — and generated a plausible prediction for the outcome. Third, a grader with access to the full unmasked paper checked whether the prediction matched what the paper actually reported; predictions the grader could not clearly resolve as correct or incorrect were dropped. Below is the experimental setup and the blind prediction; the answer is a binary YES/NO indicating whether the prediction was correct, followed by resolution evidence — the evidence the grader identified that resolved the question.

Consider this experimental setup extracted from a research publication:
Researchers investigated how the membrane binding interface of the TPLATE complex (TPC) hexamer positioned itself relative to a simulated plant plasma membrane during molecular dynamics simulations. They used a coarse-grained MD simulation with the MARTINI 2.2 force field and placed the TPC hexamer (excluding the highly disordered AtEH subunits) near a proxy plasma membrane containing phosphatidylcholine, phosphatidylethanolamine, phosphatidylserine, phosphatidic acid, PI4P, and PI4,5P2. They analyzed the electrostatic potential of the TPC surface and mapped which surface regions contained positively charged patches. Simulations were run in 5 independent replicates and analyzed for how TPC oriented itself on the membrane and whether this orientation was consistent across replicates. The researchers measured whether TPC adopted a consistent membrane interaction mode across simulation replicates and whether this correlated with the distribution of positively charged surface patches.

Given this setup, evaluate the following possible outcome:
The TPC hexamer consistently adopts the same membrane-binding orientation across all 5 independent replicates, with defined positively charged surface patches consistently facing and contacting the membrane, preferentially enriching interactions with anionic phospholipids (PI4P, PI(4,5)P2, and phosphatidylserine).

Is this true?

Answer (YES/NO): NO